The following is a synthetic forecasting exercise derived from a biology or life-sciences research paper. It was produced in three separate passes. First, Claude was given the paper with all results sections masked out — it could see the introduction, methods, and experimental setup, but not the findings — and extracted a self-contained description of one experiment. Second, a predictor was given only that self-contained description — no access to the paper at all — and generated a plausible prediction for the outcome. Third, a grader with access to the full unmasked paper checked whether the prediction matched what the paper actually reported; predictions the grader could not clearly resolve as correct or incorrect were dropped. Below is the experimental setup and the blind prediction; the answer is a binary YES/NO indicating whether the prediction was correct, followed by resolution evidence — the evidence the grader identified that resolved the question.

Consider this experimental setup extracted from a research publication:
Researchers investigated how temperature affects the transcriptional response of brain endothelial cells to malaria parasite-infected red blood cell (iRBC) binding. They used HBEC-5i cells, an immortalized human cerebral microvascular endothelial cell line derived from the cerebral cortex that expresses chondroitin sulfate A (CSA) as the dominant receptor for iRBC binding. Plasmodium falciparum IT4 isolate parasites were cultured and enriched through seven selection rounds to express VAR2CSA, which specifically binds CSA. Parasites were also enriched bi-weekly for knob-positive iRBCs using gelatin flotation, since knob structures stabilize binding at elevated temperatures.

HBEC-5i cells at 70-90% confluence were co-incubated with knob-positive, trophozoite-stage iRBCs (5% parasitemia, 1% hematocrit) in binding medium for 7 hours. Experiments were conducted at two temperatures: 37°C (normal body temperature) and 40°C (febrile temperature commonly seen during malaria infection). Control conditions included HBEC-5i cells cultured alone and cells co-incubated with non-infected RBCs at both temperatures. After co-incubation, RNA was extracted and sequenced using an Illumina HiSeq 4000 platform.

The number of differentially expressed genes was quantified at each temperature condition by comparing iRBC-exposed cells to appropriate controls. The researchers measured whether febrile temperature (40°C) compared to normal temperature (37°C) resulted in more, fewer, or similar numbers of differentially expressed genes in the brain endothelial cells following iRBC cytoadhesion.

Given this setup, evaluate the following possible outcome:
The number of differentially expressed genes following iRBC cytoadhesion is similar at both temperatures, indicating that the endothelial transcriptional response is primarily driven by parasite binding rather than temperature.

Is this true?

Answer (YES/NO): NO